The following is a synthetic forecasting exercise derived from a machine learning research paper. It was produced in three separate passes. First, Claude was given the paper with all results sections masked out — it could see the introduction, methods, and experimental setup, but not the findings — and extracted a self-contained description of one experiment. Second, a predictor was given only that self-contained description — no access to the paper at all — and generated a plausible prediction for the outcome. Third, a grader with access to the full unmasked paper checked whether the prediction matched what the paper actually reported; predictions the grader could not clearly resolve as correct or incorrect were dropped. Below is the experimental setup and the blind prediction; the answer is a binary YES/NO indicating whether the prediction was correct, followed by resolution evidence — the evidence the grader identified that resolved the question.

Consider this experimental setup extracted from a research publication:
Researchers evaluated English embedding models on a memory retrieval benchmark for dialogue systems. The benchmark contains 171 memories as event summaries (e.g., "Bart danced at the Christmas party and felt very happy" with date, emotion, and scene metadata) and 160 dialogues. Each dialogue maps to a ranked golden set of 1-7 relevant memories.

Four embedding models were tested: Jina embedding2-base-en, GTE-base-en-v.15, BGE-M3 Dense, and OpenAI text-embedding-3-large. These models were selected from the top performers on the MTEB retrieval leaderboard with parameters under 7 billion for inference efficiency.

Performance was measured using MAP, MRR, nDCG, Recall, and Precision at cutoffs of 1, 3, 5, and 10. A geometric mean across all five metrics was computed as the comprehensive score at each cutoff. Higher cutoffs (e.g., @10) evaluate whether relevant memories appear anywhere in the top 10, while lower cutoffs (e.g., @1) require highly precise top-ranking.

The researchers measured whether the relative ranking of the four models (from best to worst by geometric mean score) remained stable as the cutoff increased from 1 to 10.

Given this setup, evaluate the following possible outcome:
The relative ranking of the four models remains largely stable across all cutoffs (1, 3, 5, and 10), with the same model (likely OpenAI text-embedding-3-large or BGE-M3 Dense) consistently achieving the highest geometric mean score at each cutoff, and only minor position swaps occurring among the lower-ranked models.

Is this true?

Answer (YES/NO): YES